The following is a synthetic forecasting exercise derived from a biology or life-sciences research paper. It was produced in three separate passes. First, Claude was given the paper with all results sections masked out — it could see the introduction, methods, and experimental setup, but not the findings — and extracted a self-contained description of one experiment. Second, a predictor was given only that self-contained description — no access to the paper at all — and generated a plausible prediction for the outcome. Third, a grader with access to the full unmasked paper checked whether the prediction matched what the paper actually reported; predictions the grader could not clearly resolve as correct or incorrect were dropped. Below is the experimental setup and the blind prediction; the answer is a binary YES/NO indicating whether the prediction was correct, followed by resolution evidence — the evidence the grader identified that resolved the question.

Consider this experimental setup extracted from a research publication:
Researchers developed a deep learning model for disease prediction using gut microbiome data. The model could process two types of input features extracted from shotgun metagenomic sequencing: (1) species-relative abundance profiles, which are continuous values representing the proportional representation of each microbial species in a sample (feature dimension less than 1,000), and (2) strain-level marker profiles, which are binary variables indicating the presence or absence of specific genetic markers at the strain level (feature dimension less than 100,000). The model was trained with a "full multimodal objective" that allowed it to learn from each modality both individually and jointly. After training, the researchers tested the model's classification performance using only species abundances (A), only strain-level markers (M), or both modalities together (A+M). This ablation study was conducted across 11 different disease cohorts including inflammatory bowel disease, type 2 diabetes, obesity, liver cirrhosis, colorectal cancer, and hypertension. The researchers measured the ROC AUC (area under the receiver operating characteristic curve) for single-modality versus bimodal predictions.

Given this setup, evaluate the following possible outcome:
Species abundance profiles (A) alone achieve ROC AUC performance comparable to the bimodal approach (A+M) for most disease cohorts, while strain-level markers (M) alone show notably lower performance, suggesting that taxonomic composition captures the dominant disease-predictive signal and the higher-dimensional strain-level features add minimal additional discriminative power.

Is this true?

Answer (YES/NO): NO